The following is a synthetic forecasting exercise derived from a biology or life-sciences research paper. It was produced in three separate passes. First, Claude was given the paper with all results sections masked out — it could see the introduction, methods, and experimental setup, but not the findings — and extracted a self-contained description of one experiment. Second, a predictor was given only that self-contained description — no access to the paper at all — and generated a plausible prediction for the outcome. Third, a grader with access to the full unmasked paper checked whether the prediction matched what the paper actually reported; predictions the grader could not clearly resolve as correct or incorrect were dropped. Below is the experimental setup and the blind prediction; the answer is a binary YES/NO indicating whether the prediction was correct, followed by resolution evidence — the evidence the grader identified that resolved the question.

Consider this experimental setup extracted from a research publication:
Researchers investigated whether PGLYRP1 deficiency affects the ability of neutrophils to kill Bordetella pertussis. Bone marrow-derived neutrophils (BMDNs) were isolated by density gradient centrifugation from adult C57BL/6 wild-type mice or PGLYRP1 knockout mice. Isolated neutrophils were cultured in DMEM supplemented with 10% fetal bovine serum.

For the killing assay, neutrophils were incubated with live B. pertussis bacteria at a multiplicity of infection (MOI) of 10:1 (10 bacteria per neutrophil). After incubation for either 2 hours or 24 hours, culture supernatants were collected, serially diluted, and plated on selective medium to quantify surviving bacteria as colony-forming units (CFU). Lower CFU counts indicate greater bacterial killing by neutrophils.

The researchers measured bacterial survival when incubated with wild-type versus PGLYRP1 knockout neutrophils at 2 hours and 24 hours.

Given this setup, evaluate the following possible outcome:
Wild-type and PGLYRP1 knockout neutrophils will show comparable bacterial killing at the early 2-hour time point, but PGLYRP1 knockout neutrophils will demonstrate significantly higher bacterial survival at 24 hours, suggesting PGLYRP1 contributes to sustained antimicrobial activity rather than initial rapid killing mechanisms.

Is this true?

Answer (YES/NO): YES